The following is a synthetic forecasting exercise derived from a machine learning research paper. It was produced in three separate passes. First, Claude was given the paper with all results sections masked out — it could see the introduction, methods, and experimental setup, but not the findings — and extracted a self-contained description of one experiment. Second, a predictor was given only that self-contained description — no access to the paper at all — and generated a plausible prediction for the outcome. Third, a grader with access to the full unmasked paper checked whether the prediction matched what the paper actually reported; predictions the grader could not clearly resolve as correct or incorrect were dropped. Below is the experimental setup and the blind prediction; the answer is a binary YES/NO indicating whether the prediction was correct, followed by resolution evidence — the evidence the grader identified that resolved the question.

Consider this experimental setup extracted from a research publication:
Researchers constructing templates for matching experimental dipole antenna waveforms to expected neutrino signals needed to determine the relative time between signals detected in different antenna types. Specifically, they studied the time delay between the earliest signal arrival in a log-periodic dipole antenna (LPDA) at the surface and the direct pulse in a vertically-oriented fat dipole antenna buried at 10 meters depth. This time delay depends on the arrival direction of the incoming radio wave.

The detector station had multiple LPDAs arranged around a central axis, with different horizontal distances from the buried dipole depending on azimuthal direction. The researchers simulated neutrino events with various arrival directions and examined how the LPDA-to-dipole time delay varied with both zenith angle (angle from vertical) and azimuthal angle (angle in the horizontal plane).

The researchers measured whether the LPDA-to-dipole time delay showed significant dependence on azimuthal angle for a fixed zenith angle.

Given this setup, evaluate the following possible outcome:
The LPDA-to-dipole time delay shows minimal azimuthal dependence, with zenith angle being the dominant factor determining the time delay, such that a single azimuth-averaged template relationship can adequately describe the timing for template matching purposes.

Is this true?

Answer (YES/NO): NO